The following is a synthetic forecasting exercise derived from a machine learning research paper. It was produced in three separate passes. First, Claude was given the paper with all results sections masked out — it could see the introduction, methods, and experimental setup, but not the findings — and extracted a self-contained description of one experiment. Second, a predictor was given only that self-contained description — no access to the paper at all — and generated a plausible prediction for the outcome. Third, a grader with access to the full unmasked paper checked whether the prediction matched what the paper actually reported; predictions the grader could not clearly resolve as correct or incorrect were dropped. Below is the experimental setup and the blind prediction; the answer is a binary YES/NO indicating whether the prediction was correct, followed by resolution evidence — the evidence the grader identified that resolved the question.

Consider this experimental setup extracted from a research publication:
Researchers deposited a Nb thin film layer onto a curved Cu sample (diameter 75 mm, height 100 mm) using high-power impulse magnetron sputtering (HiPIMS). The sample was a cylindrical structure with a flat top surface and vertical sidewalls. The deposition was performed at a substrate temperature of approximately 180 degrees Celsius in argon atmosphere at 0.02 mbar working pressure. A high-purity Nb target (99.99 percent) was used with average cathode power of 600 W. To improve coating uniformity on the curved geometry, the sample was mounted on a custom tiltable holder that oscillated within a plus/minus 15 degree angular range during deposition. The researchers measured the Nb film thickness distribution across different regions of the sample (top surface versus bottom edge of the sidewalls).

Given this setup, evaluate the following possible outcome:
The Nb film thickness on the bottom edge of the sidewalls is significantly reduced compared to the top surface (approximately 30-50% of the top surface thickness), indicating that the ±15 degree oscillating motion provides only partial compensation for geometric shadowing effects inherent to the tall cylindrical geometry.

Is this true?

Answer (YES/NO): NO